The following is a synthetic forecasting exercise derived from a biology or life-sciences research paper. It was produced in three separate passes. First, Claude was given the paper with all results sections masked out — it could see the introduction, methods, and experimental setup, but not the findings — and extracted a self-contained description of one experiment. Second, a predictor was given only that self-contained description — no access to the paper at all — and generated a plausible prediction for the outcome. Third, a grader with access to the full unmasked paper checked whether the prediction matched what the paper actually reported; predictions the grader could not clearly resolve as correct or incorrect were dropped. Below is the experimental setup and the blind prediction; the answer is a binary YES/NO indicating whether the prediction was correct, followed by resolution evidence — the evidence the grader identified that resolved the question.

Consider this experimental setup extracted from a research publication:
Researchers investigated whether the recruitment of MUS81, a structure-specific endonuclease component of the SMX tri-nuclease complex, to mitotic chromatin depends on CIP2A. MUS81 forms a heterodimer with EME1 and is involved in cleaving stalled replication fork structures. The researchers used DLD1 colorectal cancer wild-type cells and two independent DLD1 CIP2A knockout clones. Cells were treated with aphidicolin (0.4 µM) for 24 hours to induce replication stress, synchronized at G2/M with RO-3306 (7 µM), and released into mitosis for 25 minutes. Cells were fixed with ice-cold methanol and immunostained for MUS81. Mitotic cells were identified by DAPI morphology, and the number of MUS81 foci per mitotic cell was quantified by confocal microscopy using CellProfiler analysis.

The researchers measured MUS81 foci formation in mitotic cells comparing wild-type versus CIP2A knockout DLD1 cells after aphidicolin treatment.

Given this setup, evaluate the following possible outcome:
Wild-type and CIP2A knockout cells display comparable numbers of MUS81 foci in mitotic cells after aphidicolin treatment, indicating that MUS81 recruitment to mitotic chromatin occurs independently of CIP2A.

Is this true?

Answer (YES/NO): NO